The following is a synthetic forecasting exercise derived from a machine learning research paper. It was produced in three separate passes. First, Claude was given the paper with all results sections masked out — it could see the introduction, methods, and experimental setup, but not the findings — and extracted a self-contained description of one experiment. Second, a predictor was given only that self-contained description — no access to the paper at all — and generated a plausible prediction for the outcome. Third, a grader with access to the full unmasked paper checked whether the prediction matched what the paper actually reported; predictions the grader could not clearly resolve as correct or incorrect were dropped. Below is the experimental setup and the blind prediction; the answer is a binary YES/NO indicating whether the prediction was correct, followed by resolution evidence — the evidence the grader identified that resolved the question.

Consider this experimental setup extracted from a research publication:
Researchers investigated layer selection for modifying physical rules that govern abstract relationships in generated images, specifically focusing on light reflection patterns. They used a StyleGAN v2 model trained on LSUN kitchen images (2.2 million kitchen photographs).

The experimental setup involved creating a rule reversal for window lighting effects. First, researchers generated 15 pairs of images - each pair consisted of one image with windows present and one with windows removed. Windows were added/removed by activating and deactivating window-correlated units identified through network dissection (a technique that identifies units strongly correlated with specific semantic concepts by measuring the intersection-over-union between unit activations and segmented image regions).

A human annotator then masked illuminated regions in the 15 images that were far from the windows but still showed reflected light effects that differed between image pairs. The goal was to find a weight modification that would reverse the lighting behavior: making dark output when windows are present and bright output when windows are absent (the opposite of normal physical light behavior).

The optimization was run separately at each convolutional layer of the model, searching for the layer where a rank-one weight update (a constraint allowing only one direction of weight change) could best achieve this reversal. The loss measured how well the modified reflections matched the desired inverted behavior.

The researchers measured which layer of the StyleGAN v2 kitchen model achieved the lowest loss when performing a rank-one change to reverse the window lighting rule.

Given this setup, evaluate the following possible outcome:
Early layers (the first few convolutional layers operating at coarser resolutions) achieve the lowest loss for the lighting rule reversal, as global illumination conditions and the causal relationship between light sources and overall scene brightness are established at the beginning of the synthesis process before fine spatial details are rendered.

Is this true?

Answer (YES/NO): NO